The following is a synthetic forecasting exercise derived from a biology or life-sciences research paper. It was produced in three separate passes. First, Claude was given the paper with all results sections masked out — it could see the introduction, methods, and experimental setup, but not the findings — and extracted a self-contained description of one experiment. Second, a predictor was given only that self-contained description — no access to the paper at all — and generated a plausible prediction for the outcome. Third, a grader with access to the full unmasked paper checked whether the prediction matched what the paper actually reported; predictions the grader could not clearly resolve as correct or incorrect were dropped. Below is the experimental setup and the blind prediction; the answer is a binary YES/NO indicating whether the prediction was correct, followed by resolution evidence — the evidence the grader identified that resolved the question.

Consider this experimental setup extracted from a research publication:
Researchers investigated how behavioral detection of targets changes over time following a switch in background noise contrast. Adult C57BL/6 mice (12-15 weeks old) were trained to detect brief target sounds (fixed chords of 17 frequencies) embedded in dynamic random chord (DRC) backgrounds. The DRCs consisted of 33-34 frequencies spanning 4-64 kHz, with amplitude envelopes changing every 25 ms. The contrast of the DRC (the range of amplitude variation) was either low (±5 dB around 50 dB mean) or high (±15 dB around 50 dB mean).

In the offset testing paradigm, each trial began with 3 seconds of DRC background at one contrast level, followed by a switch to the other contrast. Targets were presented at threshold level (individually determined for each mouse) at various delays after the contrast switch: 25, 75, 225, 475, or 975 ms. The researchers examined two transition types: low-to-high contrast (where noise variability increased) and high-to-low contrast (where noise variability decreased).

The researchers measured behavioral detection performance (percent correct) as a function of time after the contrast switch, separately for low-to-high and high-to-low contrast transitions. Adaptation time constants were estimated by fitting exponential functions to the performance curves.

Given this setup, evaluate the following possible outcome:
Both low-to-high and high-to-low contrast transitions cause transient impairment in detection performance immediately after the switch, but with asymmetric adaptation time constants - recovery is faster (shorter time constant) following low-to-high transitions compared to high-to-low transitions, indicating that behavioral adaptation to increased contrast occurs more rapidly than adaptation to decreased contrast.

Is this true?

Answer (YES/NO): NO